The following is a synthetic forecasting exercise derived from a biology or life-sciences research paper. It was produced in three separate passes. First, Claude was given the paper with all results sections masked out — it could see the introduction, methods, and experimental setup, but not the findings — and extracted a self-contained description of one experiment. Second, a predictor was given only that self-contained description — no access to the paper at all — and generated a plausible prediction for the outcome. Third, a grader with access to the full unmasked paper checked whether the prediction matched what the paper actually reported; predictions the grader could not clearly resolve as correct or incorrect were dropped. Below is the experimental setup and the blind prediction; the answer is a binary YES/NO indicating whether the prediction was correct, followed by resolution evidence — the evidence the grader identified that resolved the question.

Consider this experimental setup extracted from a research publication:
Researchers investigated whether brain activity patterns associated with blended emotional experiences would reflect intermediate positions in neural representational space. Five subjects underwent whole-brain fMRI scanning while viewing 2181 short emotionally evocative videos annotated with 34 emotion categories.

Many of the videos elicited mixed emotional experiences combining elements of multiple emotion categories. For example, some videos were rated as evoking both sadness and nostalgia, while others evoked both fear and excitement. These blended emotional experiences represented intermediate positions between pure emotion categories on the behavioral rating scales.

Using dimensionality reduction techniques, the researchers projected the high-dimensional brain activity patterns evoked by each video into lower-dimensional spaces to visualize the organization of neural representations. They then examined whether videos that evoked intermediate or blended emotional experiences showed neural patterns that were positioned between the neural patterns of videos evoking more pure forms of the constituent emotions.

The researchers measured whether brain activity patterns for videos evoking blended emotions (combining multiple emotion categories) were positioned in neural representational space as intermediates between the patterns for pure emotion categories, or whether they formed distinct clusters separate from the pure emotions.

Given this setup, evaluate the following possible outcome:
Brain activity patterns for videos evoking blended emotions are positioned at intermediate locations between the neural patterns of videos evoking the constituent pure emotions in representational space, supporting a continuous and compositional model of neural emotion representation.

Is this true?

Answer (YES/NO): YES